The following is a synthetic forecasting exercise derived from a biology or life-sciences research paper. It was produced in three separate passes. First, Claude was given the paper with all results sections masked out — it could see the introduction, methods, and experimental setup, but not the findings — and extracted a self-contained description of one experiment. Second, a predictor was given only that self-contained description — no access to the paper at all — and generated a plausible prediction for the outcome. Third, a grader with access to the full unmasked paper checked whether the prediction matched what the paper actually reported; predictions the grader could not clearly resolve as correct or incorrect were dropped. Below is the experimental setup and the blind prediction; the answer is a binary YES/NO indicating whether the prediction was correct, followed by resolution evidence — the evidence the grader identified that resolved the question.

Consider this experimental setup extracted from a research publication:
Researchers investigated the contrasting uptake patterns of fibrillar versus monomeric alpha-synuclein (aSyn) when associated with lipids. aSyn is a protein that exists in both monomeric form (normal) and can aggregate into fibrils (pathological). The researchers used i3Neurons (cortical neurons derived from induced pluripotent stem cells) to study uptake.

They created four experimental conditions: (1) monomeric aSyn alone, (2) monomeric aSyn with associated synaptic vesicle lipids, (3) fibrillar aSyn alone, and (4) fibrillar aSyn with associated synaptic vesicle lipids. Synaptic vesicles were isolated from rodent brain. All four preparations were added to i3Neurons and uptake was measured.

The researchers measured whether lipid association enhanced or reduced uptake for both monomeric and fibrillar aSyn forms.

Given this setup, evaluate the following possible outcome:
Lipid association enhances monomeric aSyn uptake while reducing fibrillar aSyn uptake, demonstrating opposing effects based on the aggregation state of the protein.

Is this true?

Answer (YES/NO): NO